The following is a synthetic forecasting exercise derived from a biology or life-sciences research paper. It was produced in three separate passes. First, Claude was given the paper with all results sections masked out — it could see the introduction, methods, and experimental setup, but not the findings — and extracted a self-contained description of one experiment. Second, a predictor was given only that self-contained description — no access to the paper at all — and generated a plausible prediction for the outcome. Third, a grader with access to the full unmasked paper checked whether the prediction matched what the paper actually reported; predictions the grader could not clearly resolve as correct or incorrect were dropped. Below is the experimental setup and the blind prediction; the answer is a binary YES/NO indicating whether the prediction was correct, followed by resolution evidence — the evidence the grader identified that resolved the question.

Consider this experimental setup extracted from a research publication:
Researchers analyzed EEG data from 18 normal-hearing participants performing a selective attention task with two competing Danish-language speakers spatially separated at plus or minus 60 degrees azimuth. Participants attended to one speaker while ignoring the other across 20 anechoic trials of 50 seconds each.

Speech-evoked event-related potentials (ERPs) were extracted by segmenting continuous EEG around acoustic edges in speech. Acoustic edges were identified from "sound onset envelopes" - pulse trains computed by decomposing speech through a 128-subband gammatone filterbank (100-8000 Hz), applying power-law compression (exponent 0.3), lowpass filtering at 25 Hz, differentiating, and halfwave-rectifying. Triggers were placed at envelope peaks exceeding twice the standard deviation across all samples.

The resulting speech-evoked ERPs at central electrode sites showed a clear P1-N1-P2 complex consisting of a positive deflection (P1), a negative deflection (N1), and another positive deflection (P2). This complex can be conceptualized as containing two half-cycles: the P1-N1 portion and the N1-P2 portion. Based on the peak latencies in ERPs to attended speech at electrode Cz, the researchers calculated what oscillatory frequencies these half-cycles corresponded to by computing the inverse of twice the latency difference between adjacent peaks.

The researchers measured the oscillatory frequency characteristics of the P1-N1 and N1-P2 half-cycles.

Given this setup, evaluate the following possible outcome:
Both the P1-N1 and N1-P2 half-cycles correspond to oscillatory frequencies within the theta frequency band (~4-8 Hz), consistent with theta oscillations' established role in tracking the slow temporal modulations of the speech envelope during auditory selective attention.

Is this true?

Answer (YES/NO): NO